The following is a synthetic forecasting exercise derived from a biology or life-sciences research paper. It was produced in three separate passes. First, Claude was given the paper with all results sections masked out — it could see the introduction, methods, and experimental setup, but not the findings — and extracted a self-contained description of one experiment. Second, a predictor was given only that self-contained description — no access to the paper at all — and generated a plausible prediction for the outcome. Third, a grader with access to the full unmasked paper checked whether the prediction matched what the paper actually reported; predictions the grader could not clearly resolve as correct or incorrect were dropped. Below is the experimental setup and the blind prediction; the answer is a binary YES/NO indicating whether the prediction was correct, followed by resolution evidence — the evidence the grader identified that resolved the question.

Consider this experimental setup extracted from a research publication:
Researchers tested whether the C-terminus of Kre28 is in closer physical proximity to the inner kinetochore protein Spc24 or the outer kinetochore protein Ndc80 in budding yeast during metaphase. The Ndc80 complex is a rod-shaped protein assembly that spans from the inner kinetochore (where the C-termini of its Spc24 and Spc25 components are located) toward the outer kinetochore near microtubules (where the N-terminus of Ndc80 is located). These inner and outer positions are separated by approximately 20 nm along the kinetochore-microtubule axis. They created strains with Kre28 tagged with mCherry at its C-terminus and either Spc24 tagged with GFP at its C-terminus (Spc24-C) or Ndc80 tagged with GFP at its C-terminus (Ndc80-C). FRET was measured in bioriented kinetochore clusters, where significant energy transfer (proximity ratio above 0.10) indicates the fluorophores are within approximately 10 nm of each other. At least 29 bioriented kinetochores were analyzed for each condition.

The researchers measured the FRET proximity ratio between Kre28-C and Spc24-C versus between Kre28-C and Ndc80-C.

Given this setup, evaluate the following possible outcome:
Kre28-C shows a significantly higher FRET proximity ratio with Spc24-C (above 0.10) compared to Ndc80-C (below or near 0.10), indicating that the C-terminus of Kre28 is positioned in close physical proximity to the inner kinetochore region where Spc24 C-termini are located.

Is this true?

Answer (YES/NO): NO